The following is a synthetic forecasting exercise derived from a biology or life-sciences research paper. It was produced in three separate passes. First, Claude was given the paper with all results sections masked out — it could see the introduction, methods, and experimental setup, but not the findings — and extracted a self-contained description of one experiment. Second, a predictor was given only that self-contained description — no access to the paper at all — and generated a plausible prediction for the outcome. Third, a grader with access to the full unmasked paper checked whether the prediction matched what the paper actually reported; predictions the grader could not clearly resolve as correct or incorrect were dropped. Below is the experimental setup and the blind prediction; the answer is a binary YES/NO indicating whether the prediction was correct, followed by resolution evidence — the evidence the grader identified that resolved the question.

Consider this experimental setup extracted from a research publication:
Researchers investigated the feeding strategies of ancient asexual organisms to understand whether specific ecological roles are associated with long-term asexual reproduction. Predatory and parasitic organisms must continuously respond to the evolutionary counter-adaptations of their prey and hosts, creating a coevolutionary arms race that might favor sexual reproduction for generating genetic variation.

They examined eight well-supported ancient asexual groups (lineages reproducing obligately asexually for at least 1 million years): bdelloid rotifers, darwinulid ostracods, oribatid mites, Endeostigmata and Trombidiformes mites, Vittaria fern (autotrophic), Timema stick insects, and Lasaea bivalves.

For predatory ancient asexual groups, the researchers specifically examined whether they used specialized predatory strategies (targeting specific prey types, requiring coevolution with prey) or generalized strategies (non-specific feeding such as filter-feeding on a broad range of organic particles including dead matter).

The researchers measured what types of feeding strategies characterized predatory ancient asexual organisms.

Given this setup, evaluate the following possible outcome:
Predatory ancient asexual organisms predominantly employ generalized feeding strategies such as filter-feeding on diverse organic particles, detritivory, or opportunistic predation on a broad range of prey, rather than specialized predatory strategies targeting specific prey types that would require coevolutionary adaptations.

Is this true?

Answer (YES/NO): YES